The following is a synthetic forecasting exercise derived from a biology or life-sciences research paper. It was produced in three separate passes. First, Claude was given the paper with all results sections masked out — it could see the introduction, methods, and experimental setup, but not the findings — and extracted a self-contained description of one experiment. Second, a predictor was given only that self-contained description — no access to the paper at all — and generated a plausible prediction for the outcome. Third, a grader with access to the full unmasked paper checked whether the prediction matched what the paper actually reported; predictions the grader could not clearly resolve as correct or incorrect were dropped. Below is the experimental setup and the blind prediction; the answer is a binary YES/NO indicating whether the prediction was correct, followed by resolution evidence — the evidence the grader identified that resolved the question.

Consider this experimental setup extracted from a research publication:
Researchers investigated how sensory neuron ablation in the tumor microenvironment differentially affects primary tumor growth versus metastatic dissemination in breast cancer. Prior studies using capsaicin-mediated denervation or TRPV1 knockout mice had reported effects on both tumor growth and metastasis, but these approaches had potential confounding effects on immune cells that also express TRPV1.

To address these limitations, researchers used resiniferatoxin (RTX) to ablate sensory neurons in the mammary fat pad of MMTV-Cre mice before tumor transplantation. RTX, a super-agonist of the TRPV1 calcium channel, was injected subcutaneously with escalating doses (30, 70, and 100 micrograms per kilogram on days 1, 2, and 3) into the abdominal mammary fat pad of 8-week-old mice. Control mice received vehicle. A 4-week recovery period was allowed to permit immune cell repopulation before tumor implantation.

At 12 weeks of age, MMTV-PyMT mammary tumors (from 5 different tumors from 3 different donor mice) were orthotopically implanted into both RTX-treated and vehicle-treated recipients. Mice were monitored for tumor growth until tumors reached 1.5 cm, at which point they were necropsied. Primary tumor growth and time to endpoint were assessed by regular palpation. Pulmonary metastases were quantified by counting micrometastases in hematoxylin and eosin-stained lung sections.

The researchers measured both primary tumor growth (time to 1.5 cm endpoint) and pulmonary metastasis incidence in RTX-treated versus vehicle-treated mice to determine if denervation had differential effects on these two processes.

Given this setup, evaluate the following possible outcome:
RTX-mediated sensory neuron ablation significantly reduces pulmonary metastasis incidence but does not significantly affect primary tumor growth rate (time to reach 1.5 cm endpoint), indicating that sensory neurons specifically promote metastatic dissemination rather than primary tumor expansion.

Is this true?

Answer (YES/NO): NO